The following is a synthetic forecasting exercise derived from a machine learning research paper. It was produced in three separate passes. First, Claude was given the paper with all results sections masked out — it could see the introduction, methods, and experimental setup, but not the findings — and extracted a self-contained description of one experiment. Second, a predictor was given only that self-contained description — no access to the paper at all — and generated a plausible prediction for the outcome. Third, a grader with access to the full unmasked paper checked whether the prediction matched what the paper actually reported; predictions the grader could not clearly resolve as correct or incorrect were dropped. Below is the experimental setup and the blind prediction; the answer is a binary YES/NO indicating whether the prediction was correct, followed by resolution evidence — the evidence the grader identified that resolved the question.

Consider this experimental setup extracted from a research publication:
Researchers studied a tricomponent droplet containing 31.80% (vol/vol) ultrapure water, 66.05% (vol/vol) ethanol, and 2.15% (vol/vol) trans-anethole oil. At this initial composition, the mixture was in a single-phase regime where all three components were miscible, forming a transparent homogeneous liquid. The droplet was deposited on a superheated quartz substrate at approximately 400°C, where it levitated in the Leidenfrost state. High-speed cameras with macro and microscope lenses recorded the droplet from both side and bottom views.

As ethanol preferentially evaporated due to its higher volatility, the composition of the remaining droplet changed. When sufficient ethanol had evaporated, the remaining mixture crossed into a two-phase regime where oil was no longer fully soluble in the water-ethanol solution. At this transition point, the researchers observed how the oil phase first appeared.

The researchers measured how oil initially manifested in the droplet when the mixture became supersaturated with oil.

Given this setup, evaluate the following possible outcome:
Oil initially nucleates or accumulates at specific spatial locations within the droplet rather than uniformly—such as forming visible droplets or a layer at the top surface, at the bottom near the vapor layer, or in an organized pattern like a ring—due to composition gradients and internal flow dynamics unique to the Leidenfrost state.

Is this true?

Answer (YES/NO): YES